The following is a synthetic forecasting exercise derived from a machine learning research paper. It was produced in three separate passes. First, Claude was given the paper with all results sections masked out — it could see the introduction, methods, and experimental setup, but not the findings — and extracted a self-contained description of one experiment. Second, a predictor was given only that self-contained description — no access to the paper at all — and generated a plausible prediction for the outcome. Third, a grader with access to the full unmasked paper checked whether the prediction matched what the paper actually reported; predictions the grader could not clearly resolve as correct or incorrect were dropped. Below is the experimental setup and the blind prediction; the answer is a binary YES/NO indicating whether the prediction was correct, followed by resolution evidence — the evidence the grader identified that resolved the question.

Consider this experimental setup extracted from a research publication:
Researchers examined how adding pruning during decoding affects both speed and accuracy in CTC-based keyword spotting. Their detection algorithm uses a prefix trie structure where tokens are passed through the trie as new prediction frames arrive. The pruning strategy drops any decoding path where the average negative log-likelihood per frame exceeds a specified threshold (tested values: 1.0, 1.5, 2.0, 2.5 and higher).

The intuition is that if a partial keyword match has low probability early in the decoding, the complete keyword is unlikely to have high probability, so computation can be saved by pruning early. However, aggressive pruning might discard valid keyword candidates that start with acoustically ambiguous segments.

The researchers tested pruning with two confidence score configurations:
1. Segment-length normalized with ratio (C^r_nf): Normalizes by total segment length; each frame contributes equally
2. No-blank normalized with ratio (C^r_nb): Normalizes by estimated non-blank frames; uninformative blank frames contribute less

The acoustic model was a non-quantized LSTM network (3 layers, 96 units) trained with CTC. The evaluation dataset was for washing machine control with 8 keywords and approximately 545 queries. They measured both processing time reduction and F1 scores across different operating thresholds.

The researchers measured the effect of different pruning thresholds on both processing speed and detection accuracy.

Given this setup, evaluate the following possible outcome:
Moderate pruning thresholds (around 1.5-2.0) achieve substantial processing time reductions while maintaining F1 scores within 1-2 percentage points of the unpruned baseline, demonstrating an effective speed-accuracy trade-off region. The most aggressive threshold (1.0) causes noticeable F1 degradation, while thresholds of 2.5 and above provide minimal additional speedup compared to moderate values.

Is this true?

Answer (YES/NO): NO